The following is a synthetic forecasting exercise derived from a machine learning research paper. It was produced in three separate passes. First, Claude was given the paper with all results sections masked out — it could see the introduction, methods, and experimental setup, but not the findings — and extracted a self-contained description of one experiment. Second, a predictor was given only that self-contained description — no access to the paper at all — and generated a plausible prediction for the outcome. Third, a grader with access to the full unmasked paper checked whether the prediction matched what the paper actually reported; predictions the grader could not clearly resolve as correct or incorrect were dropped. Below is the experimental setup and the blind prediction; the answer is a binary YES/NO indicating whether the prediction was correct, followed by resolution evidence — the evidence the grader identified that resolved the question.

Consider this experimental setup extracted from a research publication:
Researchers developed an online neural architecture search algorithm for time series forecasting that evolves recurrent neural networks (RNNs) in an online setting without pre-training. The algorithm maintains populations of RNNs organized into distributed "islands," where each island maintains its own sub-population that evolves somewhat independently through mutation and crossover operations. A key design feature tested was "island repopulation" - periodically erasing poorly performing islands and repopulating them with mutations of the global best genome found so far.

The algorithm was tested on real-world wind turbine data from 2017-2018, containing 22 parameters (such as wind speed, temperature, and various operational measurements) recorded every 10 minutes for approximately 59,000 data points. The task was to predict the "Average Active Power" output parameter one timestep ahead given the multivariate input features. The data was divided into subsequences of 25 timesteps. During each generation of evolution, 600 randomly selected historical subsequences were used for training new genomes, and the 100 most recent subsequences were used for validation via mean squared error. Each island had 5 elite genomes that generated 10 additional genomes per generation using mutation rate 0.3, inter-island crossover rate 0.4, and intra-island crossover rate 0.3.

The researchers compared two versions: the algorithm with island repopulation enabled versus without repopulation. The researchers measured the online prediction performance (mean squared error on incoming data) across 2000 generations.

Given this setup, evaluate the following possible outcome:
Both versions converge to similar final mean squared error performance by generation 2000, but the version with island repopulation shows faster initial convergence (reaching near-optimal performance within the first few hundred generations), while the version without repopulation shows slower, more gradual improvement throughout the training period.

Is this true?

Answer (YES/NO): NO